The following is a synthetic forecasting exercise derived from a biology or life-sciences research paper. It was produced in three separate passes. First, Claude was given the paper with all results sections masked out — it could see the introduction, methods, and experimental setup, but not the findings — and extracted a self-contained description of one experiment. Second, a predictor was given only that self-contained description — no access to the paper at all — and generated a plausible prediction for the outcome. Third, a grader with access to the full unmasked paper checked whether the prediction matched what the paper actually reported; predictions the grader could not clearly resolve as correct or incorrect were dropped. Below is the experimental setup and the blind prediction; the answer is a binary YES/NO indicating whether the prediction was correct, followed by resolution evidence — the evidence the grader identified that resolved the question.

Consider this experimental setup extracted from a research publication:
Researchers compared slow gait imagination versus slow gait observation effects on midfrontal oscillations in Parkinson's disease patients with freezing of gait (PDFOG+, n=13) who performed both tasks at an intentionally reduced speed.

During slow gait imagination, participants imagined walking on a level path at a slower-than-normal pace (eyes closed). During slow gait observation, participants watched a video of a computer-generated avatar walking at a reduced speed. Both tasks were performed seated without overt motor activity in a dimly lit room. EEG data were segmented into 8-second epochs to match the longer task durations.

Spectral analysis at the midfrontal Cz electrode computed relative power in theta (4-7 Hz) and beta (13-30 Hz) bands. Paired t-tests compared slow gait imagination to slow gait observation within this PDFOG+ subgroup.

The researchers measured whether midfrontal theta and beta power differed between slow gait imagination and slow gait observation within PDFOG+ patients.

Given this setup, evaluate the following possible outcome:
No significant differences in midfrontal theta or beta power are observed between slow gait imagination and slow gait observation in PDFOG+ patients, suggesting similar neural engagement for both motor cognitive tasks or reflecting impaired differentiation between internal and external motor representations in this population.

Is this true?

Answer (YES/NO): NO